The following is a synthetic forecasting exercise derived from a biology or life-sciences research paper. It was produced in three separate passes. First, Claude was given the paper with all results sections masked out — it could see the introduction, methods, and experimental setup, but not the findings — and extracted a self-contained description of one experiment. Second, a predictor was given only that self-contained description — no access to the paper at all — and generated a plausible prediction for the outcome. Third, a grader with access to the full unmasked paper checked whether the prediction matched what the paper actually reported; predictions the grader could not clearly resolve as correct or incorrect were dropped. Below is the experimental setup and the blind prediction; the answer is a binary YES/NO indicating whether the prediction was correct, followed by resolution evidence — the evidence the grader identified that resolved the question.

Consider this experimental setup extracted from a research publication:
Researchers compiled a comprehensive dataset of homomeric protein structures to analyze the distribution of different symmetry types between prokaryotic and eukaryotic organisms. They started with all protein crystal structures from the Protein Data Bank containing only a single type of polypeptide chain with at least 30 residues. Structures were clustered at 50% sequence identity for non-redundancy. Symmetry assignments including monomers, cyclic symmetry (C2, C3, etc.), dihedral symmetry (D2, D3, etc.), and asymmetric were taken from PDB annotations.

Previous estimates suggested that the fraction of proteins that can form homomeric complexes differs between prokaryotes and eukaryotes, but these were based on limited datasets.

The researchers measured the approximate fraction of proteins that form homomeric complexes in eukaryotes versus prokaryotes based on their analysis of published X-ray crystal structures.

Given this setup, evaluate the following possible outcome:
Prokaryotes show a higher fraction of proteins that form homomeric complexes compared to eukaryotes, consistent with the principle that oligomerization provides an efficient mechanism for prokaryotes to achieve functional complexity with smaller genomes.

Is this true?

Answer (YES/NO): YES